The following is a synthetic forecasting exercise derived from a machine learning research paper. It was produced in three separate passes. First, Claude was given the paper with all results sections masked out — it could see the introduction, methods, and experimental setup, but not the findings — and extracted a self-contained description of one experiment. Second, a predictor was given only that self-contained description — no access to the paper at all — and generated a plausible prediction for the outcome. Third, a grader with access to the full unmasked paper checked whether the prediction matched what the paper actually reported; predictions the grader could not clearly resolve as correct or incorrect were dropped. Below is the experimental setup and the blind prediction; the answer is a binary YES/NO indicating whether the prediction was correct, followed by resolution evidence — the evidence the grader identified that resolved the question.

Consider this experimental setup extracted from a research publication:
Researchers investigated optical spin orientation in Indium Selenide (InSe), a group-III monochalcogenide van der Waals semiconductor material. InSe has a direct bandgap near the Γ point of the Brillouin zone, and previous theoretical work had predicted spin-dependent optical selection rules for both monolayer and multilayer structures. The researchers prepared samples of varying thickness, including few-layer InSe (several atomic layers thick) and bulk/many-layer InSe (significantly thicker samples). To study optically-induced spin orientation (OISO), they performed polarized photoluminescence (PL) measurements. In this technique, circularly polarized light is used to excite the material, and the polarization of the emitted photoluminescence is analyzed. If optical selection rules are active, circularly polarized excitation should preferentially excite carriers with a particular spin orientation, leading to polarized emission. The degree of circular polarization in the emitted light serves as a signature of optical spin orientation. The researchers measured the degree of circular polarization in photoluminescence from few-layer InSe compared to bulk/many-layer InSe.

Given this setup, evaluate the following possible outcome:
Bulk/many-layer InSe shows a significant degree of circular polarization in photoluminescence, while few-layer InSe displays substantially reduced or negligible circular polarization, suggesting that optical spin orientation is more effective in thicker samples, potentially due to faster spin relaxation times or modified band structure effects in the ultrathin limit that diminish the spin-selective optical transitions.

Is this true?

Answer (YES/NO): NO